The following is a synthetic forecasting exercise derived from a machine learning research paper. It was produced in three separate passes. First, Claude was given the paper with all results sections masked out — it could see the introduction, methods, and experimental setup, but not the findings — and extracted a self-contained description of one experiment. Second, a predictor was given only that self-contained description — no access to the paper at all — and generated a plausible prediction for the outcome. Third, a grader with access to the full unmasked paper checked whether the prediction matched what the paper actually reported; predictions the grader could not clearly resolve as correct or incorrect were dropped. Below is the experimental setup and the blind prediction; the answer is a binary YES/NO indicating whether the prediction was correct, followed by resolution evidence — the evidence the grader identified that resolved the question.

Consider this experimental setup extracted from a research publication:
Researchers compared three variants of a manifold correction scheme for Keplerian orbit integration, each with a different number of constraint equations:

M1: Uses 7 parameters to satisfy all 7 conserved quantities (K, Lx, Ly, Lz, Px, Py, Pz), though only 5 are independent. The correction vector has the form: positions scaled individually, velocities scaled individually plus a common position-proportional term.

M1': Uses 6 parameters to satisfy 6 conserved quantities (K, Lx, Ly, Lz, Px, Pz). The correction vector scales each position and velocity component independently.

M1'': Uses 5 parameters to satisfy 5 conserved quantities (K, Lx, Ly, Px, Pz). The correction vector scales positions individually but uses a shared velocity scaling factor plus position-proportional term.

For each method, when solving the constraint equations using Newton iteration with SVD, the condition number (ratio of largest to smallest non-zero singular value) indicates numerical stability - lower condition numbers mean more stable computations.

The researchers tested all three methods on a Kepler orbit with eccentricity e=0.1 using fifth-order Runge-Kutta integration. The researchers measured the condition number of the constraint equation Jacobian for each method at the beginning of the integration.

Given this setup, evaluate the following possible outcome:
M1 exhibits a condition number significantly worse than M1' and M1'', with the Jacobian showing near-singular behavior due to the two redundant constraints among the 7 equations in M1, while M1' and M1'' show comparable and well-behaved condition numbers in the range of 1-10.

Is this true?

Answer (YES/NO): NO